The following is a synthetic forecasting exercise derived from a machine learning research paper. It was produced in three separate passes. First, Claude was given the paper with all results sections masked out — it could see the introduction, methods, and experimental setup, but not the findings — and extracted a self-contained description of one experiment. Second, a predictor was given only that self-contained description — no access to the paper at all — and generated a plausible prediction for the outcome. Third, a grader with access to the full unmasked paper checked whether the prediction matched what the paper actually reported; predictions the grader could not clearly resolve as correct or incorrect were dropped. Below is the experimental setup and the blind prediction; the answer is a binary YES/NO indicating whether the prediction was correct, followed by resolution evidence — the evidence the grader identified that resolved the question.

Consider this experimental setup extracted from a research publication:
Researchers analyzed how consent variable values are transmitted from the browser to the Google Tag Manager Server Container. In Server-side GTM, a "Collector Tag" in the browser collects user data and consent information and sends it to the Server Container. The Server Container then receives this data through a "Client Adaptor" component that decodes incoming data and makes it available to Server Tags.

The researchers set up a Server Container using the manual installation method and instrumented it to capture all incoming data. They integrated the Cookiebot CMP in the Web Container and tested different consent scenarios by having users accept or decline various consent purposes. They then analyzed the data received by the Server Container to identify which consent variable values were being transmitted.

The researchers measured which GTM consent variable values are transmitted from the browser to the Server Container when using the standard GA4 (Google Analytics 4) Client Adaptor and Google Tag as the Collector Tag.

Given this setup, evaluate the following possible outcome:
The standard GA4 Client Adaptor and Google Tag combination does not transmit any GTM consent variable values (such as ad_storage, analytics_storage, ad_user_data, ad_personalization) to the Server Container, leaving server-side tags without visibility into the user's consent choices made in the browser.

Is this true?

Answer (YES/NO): NO